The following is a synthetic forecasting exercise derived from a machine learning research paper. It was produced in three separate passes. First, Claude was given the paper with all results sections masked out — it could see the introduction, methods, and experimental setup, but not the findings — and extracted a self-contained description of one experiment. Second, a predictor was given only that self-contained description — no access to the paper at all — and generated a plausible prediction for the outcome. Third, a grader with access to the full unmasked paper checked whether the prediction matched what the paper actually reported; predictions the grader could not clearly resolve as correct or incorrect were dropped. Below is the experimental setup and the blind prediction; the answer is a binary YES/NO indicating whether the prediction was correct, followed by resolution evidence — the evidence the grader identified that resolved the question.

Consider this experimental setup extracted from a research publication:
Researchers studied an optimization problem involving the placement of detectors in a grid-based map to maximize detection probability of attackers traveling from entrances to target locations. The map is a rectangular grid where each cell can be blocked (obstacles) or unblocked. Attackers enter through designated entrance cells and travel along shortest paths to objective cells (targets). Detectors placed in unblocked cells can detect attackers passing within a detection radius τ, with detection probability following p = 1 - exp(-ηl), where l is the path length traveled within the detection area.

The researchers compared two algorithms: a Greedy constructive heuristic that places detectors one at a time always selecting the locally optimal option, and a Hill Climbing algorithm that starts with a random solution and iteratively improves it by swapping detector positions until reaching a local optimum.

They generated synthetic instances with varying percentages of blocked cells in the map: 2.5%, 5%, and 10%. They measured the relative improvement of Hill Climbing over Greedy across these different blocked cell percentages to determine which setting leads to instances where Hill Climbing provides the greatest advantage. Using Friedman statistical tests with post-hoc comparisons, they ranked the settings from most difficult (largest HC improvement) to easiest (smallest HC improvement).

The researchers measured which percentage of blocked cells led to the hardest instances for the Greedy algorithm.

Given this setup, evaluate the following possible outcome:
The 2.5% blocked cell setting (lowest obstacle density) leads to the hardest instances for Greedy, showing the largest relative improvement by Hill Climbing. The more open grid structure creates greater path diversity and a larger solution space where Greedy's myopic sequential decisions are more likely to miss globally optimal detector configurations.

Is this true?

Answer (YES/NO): YES